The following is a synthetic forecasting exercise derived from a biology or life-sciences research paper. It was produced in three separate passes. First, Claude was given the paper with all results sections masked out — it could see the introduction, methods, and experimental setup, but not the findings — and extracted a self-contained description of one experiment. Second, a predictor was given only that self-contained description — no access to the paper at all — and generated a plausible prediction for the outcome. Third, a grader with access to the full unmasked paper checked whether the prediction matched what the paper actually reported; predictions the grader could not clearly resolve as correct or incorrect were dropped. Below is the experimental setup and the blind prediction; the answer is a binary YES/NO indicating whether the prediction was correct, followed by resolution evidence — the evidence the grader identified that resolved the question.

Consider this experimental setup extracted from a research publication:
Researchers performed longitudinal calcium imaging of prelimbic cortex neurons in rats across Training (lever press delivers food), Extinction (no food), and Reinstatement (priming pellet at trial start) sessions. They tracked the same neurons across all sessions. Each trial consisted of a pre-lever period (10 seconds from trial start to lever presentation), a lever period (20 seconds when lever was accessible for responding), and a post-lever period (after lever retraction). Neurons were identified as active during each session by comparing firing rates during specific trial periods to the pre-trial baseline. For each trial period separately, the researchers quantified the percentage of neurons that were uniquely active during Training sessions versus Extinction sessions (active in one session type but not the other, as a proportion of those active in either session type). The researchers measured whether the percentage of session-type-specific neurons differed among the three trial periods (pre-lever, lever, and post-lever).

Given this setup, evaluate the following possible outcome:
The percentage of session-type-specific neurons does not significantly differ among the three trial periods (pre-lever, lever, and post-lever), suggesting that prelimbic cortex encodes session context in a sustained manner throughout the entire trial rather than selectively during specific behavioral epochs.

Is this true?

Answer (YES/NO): NO